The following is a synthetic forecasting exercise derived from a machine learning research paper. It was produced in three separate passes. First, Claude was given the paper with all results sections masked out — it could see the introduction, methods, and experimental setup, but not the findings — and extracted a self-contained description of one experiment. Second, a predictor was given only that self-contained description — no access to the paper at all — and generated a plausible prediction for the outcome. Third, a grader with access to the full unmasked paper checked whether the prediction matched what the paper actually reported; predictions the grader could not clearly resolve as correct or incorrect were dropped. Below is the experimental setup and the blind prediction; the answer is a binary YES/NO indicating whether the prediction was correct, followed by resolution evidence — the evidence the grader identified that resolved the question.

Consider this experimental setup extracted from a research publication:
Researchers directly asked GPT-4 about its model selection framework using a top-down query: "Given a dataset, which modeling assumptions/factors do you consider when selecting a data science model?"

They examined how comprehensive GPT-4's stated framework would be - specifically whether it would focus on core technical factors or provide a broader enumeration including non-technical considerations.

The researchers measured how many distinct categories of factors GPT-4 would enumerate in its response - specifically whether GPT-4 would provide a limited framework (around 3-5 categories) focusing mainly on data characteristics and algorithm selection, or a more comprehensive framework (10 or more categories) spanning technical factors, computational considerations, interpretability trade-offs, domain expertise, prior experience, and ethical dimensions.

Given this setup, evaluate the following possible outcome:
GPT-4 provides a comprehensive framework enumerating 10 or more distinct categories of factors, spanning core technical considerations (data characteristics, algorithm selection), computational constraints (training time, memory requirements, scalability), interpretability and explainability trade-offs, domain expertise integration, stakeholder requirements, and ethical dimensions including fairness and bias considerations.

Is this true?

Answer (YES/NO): NO